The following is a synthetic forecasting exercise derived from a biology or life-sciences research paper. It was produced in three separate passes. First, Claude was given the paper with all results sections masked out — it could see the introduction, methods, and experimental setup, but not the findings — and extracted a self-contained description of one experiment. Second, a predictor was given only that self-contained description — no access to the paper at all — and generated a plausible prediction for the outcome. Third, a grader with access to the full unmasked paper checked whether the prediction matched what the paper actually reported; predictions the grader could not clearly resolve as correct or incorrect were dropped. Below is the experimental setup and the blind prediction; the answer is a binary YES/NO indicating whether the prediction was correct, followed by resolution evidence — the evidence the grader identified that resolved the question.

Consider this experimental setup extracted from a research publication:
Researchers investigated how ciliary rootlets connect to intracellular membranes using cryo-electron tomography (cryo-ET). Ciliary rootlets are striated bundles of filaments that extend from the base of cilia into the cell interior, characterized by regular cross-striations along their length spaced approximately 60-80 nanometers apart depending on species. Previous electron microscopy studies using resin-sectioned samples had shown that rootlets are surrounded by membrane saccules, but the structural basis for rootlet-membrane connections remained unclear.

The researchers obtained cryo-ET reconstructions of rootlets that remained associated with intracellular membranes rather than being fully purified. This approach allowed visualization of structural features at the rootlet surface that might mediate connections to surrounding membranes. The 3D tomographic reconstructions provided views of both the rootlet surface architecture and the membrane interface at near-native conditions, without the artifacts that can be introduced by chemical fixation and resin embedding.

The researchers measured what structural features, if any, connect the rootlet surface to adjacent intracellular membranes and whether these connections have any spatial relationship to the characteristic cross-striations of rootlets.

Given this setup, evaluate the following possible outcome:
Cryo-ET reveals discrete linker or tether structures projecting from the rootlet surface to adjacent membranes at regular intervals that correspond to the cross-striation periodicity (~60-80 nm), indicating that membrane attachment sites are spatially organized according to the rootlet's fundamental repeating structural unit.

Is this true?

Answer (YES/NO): YES